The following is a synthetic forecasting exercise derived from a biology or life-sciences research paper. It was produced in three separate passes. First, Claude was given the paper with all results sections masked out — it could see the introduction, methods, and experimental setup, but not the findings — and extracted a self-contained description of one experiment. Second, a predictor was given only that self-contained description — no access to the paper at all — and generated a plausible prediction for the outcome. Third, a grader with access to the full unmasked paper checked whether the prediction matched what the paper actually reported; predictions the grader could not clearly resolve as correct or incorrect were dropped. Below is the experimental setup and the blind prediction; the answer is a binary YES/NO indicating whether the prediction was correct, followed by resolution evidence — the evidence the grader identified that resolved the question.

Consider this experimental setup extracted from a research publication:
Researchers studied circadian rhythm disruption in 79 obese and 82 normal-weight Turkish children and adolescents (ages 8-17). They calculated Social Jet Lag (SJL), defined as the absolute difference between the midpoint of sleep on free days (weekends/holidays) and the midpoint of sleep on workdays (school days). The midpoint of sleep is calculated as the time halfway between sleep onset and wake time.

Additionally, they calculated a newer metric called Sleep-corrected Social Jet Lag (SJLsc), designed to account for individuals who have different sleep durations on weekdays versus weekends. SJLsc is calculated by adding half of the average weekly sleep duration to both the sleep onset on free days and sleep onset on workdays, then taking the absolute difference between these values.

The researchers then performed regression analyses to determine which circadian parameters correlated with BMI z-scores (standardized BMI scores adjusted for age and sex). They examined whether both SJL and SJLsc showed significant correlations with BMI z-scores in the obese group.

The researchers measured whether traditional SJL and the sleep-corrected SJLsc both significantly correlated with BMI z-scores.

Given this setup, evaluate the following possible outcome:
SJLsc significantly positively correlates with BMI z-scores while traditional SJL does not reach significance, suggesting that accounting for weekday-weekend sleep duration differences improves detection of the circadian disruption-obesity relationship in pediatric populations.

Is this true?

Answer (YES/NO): NO